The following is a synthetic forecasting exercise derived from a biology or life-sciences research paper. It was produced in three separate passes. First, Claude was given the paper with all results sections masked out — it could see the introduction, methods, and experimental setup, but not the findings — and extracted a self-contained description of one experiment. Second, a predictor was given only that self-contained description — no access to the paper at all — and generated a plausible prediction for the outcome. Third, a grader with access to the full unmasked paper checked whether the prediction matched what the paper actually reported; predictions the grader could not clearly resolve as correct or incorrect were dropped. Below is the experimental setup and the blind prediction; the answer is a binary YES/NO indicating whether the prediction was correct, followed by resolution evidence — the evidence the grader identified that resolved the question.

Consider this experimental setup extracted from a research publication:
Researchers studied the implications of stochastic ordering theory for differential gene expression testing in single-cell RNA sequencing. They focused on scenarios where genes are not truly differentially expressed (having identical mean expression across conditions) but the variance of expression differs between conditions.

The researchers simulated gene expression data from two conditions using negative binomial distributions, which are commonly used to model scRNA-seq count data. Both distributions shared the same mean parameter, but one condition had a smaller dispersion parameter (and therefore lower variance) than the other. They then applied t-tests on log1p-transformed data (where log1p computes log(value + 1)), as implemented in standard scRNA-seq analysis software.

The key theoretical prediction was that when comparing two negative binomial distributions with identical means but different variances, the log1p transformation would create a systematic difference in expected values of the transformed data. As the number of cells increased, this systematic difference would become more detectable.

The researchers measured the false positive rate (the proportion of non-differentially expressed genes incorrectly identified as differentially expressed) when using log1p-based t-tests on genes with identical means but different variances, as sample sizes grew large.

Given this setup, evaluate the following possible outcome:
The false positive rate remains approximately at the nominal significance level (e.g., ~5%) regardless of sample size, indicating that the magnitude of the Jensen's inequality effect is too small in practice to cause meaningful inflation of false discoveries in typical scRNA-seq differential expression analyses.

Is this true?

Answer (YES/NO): NO